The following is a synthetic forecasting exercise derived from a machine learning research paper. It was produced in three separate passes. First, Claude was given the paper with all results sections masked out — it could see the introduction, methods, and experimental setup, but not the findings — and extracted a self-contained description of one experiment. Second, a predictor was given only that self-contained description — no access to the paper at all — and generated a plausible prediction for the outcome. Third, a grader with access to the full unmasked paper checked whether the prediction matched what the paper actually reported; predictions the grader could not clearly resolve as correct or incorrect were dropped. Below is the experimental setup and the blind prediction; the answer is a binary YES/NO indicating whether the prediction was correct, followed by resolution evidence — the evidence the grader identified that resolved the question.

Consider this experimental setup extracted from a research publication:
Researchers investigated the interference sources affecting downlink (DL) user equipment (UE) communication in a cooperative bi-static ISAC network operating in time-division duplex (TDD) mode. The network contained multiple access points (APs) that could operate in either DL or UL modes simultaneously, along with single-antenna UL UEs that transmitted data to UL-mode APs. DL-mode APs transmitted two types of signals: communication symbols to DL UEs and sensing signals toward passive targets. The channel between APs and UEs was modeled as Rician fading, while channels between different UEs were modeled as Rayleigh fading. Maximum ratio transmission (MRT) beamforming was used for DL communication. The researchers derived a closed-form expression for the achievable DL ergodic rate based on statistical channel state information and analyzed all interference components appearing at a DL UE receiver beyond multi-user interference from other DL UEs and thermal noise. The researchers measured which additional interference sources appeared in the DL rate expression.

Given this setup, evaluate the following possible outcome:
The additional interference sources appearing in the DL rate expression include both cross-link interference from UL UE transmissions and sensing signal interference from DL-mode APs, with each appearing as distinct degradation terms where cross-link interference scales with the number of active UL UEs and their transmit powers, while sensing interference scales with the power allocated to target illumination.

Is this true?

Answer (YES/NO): YES